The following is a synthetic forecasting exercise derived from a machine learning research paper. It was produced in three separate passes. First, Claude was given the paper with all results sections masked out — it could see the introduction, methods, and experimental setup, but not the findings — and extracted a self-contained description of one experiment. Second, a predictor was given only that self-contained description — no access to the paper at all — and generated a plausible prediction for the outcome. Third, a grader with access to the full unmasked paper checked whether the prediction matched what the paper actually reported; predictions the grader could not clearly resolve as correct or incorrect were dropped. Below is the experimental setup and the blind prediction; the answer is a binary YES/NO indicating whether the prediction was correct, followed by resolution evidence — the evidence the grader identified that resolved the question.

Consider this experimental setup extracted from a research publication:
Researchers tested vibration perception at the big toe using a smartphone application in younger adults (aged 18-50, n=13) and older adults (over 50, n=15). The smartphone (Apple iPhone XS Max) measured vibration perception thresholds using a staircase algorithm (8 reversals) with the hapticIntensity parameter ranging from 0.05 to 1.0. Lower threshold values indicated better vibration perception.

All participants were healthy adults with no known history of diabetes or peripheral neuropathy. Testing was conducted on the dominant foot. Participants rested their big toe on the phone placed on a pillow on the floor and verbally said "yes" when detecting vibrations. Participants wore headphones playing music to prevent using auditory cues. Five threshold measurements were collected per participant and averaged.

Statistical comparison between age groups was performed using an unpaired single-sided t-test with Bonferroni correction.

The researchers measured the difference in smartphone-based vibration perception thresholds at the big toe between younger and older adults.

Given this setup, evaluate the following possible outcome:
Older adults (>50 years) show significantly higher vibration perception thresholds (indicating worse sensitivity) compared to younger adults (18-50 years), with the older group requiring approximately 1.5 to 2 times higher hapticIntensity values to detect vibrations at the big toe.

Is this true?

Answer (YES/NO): YES